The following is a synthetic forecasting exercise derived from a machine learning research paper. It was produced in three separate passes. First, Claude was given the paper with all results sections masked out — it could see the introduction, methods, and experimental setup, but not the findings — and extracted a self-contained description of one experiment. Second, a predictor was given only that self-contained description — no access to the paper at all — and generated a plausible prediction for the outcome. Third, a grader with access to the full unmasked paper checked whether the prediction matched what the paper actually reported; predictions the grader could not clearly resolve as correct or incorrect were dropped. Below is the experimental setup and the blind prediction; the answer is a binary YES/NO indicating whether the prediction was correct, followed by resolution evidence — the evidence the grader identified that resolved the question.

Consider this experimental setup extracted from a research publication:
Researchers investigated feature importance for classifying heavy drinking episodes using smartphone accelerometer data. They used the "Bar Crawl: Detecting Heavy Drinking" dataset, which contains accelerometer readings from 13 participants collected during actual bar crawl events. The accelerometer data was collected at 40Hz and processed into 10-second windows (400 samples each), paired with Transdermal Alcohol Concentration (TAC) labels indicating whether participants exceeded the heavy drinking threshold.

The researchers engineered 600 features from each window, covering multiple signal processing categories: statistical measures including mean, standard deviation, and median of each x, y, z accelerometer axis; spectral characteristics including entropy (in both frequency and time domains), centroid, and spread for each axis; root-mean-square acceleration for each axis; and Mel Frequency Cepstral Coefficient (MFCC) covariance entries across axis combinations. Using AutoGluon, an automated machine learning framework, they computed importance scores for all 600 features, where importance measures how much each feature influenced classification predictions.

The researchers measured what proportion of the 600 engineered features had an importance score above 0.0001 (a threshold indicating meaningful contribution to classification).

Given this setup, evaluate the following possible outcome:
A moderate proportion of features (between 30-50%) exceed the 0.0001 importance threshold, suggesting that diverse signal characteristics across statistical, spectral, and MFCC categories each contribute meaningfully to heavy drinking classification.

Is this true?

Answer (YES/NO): NO